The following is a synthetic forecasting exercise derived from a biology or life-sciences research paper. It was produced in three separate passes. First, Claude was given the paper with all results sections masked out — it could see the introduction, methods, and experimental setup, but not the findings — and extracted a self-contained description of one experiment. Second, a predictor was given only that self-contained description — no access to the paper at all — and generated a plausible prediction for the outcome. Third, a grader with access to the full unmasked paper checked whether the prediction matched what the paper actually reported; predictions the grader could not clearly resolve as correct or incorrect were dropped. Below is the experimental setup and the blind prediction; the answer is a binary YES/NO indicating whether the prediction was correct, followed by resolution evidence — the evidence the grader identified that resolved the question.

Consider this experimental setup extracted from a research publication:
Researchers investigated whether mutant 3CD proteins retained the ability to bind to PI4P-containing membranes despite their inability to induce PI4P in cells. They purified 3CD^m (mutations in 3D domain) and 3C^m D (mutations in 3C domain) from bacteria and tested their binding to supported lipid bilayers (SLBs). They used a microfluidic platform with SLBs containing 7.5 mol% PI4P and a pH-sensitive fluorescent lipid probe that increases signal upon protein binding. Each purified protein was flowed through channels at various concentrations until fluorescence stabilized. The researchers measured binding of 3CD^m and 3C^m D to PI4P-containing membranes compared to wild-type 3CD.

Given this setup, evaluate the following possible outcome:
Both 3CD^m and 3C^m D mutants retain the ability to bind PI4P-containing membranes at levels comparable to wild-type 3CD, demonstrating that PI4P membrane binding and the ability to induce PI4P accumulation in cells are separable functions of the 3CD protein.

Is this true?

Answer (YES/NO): NO